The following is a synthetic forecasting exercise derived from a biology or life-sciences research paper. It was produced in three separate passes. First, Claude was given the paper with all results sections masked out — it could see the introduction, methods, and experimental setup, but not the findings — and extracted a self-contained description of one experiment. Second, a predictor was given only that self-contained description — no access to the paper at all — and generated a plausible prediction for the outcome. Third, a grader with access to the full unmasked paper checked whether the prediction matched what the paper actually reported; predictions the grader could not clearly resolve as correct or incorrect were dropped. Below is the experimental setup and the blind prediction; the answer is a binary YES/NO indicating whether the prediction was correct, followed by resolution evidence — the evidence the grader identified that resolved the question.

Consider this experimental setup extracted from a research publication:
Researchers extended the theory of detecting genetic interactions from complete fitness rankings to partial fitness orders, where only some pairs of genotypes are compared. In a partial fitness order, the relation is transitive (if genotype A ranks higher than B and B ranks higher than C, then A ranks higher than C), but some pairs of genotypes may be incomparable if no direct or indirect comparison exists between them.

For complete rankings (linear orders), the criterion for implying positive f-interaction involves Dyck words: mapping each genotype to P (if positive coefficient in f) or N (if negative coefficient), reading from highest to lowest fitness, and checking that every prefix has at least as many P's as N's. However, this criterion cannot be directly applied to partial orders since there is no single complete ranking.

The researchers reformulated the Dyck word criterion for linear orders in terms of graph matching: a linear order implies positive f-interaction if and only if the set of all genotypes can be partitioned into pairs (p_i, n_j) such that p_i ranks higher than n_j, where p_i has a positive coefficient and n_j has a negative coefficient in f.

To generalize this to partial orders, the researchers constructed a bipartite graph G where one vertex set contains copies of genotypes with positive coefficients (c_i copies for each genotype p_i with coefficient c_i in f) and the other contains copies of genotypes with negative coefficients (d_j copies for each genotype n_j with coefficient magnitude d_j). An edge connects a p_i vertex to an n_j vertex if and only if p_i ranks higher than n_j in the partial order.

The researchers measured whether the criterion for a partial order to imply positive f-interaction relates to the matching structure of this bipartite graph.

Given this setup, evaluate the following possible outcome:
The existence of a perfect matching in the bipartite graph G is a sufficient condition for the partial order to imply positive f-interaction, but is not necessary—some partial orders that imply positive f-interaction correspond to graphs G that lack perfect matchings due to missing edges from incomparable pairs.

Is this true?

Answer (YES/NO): NO